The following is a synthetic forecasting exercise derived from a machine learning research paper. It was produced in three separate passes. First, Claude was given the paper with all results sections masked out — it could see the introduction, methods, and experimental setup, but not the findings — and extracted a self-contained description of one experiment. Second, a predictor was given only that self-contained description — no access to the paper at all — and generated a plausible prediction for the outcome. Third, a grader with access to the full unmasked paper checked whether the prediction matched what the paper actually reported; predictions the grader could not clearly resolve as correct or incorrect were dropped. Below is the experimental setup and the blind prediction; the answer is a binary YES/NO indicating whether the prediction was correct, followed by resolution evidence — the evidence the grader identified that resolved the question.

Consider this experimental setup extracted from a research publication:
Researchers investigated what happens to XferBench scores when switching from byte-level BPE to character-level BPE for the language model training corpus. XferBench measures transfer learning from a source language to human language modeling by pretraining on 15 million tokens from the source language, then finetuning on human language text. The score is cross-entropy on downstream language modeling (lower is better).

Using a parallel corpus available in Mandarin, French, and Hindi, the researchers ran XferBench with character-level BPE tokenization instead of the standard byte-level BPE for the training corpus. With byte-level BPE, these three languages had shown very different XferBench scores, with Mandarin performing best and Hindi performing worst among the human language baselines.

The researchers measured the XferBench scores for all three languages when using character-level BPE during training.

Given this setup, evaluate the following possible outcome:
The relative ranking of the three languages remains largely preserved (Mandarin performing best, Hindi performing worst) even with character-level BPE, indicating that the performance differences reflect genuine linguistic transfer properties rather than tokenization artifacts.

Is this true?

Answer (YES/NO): NO